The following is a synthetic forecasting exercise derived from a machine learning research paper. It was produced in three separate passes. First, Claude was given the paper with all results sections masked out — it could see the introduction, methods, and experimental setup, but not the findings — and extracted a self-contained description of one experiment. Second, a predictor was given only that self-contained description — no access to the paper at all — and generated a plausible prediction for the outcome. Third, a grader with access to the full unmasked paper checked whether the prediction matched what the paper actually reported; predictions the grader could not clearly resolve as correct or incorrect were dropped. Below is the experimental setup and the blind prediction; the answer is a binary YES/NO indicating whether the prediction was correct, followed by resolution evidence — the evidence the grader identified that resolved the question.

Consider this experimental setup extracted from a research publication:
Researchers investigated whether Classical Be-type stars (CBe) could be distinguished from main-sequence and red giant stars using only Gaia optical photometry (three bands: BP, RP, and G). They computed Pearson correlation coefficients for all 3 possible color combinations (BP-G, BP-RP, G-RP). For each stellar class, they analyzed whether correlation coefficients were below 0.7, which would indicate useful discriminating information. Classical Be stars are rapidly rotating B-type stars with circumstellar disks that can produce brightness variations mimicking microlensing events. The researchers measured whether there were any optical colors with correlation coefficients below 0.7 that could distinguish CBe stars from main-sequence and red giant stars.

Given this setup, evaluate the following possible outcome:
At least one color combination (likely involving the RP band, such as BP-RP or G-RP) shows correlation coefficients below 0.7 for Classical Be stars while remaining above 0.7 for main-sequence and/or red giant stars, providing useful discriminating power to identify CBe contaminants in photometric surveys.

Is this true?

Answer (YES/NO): NO